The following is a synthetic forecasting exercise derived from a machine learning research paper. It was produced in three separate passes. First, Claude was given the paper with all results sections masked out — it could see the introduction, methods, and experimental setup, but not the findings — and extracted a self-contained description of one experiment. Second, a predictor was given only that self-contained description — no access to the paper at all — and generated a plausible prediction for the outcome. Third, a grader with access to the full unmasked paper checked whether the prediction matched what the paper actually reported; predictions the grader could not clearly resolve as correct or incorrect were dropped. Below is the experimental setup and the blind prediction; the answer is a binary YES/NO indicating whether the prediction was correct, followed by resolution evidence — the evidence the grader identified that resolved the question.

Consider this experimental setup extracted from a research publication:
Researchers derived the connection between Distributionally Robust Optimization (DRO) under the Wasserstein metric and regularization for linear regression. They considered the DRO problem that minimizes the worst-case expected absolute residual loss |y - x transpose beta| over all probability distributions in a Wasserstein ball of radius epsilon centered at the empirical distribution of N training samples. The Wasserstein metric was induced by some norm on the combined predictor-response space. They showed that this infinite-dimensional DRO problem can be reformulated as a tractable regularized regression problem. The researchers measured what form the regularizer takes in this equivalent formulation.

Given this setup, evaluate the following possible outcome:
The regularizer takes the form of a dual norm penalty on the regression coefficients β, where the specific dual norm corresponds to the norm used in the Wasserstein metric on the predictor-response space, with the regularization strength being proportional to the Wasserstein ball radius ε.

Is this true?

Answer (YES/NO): NO